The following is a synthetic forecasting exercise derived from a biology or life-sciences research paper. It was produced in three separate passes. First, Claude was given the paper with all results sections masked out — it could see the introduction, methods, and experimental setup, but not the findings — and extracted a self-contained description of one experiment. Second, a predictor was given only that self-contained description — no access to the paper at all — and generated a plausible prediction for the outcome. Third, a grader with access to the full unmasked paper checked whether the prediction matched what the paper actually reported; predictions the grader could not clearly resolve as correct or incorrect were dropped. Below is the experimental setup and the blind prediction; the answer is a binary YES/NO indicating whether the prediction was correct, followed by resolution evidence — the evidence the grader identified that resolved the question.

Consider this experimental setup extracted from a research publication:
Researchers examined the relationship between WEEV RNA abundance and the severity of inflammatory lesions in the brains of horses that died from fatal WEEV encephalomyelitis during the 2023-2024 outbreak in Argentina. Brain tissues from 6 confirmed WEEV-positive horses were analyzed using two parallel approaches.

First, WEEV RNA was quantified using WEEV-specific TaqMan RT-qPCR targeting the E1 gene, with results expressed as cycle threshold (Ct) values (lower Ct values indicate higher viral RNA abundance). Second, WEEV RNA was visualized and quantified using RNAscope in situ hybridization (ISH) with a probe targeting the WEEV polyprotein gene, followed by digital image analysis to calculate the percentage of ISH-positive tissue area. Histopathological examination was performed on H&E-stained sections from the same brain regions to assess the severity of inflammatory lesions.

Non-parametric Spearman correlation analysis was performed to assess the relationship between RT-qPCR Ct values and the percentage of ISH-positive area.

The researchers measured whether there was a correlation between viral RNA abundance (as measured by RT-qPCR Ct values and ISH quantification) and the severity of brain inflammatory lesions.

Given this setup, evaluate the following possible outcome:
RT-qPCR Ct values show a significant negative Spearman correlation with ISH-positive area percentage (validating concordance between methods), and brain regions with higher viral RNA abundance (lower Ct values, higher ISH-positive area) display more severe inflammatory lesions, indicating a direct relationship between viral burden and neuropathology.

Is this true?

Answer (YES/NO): YES